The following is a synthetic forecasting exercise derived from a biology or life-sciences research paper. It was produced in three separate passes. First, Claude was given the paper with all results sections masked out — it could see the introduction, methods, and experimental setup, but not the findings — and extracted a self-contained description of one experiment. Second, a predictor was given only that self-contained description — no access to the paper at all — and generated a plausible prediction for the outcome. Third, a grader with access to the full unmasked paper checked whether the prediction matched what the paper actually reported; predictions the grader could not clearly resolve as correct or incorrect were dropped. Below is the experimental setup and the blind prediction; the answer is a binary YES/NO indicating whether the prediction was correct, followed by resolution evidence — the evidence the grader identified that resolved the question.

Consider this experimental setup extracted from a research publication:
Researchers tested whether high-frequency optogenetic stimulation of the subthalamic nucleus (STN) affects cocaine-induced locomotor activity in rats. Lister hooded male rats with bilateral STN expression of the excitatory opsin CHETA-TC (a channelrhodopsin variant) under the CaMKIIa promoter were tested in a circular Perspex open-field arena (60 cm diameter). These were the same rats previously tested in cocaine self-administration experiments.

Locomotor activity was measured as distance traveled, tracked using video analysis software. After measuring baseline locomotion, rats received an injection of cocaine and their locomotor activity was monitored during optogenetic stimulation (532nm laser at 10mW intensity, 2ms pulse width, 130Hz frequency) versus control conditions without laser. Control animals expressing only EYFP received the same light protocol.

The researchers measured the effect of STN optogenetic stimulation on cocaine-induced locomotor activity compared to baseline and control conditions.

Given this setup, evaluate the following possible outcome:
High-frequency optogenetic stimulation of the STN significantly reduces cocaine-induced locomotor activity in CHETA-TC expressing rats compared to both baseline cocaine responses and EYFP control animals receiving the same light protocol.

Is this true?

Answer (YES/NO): NO